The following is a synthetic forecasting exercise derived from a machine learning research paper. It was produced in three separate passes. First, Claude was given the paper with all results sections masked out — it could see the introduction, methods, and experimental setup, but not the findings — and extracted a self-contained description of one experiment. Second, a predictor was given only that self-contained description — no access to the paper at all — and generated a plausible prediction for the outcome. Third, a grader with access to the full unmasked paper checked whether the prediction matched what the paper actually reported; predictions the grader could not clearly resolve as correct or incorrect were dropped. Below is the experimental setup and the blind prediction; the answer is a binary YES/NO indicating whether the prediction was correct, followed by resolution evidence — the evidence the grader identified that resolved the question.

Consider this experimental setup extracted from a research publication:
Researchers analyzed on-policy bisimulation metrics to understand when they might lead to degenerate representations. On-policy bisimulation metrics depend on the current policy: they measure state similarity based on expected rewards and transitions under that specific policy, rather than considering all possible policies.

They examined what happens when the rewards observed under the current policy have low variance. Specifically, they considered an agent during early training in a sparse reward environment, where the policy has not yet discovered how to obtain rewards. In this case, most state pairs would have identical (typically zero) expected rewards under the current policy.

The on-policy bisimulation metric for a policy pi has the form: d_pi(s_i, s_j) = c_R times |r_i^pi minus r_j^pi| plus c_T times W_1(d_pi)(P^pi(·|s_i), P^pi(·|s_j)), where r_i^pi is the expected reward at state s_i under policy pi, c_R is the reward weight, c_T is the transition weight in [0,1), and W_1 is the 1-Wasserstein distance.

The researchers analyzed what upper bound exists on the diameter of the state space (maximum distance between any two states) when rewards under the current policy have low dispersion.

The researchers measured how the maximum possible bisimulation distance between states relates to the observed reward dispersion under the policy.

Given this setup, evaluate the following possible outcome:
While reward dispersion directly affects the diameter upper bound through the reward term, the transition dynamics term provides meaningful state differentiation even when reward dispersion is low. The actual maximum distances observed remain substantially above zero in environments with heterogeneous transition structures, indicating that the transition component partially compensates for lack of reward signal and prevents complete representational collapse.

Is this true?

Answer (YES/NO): NO